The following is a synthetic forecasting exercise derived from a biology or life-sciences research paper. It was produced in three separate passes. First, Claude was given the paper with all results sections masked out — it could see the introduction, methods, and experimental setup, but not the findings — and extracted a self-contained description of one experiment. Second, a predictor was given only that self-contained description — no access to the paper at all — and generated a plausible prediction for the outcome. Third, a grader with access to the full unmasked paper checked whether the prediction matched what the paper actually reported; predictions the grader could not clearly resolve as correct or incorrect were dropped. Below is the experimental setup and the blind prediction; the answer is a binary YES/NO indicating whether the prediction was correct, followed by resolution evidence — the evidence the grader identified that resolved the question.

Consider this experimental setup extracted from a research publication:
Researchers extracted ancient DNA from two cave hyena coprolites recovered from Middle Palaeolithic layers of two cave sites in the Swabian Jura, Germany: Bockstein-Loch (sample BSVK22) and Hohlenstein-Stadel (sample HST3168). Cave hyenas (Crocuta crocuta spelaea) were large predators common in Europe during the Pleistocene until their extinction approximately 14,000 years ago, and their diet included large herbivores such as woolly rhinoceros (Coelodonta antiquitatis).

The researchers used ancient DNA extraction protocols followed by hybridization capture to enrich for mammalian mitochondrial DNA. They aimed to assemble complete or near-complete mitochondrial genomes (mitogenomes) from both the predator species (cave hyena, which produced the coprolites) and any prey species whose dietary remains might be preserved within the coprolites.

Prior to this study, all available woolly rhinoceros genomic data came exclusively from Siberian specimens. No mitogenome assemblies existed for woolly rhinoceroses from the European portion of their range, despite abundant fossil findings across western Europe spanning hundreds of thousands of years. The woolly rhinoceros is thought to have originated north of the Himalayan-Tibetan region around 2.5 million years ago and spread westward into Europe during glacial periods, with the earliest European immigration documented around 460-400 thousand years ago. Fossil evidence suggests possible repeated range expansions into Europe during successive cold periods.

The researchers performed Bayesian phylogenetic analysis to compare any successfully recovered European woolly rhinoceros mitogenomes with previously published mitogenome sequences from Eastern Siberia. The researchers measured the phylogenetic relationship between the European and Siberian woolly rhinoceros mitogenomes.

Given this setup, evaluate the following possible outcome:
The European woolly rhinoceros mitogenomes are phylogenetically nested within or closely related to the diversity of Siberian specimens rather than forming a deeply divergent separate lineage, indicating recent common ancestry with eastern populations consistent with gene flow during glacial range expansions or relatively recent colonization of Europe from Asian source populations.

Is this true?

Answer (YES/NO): NO